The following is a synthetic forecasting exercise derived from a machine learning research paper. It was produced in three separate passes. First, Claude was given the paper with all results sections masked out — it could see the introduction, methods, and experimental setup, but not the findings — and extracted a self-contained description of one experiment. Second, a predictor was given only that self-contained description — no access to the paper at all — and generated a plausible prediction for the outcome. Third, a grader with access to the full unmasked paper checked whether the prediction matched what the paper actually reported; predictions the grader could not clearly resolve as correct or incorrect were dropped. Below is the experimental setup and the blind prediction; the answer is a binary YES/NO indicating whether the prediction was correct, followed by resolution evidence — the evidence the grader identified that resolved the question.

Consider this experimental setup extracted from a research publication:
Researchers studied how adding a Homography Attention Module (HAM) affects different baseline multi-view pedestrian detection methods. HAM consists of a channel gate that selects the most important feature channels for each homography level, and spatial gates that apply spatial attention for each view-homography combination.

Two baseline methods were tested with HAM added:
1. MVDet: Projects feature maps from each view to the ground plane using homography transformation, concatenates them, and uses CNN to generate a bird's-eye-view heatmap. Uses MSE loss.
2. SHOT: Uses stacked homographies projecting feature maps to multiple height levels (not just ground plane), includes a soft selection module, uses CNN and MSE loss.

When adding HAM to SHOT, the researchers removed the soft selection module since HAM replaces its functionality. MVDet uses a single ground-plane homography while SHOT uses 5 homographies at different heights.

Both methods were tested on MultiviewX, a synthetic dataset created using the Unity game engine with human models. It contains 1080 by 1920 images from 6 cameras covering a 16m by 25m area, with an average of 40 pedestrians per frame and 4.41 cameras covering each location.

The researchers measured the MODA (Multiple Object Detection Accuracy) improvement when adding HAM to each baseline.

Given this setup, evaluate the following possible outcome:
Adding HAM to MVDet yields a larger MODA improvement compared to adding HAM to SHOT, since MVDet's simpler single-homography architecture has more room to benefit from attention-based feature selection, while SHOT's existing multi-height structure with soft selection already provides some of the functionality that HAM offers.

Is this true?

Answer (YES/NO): YES